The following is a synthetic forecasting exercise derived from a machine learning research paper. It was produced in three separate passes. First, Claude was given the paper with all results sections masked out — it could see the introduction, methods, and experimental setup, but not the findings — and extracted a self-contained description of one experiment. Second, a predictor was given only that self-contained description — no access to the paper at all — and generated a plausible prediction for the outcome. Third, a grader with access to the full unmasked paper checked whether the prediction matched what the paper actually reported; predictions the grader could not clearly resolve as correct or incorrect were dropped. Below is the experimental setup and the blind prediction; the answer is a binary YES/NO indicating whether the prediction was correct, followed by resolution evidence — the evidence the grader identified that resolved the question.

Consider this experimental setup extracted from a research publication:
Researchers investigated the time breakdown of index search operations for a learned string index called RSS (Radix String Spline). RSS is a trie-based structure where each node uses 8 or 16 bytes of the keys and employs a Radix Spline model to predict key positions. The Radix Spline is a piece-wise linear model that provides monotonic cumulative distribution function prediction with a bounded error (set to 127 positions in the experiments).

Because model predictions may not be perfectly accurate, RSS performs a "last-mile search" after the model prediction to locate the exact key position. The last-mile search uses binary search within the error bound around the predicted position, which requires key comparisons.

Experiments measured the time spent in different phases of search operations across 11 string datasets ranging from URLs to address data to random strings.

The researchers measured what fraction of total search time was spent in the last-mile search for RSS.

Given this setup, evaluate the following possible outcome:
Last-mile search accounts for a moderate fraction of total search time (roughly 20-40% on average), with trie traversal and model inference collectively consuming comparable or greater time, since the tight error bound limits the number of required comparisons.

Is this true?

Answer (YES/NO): NO